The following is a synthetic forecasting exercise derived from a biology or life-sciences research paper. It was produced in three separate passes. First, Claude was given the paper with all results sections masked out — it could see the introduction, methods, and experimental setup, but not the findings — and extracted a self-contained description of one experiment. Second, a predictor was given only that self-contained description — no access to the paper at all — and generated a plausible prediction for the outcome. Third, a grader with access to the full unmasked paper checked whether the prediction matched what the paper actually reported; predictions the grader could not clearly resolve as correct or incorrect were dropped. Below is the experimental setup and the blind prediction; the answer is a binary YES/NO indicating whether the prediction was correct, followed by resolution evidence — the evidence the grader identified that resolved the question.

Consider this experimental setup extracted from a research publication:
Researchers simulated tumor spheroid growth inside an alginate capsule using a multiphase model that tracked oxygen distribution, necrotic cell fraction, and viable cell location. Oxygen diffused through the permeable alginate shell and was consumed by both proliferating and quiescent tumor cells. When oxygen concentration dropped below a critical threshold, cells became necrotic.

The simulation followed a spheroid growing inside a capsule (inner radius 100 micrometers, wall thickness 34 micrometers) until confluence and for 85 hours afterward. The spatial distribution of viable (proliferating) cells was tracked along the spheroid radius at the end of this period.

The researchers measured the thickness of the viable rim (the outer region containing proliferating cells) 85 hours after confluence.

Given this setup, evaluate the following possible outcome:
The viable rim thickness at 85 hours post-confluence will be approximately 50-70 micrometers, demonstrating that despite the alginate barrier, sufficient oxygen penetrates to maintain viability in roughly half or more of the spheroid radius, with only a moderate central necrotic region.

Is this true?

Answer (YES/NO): NO